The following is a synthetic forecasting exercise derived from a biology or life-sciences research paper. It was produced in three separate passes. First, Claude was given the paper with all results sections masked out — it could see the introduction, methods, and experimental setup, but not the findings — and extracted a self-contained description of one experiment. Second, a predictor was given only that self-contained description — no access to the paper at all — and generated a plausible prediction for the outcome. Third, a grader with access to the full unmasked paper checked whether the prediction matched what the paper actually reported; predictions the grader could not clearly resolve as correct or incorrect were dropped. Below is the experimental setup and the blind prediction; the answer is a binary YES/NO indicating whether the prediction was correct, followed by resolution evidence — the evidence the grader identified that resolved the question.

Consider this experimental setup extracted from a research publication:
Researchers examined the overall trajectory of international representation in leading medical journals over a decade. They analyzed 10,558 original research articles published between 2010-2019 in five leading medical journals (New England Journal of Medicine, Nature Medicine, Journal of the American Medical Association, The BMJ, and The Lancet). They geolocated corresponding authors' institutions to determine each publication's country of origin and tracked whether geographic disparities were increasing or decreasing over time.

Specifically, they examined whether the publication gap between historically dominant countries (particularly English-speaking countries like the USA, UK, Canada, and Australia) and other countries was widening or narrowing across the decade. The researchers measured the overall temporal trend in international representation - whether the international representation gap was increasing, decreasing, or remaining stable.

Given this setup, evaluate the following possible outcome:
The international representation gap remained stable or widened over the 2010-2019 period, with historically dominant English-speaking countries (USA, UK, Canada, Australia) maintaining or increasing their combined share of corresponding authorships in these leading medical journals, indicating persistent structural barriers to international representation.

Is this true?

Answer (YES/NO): NO